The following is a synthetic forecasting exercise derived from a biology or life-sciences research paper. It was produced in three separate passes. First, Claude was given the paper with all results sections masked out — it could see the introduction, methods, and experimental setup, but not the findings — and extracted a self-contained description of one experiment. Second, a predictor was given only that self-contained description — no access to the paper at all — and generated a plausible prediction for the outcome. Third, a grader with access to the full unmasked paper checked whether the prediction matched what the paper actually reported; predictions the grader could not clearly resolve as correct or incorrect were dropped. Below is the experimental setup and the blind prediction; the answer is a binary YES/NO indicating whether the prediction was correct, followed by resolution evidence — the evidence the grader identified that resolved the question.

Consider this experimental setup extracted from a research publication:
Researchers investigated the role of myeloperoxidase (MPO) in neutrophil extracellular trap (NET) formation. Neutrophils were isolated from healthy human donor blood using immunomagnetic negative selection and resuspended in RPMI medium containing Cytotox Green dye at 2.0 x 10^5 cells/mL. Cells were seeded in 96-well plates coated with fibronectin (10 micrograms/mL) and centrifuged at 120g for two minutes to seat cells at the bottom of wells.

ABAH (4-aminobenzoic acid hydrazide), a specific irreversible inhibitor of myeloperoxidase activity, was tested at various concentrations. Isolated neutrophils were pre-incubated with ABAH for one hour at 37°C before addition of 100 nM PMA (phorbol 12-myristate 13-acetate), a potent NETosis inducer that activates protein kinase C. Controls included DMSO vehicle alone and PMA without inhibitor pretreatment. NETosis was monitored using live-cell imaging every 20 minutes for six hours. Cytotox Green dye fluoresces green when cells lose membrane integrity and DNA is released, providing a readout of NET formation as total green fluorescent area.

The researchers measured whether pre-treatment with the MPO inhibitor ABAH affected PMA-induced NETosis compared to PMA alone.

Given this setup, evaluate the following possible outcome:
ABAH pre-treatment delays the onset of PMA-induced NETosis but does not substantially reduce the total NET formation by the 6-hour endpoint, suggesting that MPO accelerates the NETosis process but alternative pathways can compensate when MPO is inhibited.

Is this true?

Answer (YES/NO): NO